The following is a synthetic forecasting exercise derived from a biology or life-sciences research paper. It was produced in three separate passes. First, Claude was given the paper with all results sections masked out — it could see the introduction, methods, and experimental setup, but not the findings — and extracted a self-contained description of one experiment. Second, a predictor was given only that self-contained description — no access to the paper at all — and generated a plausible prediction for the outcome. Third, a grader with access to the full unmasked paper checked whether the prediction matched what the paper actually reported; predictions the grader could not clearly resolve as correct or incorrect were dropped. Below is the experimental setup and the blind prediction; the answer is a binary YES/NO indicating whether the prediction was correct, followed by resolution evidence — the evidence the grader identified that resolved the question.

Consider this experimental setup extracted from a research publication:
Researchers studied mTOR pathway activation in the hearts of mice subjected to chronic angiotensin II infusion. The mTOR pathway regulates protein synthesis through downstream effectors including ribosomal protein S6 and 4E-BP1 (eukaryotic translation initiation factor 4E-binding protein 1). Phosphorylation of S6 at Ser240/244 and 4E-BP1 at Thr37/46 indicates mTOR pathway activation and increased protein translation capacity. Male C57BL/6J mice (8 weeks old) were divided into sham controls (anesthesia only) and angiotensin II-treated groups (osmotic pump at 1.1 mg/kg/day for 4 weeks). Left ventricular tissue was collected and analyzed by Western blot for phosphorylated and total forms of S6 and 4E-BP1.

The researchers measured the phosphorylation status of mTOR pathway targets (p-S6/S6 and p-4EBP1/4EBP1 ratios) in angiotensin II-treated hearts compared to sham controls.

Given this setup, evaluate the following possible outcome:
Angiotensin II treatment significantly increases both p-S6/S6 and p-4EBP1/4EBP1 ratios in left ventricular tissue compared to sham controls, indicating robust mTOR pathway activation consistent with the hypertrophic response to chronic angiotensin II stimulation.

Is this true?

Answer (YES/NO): NO